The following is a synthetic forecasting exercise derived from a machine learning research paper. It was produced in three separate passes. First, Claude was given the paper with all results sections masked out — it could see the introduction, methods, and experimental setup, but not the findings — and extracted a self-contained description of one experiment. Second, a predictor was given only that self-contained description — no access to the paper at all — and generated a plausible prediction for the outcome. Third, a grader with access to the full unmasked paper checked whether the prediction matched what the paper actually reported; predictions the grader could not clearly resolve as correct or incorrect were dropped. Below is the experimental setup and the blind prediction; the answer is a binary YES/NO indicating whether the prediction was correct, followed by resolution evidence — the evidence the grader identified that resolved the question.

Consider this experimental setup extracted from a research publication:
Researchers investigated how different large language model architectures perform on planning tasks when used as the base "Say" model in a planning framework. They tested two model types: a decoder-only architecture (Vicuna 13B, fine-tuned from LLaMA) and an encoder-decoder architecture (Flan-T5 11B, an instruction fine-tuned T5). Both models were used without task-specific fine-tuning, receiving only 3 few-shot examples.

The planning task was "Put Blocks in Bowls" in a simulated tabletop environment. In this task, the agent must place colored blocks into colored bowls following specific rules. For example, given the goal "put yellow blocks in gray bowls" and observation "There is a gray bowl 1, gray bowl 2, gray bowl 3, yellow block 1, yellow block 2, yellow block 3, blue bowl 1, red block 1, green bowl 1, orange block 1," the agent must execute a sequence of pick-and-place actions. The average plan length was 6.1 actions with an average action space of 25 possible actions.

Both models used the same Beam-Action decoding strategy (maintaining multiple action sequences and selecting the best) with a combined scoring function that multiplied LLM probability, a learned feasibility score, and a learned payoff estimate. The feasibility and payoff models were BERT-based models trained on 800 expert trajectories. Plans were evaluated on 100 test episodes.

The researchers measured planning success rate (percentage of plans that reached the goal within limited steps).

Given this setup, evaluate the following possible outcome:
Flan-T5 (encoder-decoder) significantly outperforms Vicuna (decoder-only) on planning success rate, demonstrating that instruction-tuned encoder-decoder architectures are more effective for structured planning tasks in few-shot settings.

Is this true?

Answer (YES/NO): NO